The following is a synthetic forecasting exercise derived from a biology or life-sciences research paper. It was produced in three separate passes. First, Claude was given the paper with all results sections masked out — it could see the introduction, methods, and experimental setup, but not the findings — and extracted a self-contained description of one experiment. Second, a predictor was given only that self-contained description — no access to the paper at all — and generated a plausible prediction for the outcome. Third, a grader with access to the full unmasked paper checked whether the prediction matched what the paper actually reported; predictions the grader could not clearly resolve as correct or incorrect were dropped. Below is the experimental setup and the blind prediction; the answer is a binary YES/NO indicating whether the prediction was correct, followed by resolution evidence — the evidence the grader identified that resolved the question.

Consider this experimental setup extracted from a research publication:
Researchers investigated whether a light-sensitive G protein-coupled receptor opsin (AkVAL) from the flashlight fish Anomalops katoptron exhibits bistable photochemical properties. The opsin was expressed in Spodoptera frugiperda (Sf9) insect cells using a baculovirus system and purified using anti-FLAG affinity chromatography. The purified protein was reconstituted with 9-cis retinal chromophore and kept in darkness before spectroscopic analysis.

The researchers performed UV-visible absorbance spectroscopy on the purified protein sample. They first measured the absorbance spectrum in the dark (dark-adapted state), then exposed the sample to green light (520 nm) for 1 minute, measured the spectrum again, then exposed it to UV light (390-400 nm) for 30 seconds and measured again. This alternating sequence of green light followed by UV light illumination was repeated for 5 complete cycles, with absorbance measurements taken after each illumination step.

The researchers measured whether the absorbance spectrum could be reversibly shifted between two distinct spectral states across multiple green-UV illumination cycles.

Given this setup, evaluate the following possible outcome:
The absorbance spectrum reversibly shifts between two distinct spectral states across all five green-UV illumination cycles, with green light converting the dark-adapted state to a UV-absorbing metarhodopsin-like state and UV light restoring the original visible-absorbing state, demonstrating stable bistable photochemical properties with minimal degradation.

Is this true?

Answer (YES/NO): YES